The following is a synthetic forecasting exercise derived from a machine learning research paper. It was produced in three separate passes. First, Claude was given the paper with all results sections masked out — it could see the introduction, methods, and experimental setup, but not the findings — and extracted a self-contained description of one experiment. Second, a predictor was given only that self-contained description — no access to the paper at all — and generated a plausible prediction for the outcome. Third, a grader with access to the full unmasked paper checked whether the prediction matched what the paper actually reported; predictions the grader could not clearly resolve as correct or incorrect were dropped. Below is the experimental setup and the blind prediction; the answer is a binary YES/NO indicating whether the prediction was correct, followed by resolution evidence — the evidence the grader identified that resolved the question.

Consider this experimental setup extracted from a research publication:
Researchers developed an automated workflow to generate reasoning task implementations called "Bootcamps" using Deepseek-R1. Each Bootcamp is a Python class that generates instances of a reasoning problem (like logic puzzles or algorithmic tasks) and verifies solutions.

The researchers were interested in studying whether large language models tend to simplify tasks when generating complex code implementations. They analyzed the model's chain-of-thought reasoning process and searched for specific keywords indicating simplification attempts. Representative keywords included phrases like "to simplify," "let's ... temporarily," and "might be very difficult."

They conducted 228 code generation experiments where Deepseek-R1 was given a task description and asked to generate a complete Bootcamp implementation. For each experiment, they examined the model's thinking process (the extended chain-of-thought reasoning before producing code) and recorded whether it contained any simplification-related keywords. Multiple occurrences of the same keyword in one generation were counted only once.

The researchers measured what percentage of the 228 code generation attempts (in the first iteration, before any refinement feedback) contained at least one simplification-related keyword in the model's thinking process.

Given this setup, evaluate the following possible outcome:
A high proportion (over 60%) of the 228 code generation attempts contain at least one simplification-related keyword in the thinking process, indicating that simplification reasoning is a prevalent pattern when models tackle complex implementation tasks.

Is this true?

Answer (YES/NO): YES